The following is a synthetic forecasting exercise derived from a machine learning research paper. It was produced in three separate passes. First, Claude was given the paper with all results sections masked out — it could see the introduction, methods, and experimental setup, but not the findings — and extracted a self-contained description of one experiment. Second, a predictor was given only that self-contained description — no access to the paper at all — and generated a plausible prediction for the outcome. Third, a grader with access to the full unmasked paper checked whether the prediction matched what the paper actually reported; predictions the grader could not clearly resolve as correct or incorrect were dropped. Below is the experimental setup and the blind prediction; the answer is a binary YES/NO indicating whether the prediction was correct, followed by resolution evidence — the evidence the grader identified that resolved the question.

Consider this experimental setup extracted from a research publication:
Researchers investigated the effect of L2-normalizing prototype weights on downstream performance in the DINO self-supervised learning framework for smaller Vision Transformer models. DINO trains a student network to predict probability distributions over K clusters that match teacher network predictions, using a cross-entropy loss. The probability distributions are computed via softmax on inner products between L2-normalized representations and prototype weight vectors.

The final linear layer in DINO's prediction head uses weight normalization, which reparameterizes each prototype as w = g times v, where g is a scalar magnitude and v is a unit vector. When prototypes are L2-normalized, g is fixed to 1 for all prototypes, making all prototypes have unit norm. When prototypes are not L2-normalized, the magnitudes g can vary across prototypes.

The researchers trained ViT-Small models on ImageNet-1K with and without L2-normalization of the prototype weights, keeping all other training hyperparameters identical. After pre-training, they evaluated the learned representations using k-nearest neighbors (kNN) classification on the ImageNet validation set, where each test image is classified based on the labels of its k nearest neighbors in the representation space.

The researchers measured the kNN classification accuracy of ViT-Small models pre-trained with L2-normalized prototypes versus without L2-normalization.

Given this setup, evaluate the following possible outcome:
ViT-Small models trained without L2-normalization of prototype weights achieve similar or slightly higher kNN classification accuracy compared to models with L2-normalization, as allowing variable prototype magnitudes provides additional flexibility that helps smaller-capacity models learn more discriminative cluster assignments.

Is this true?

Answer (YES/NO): YES